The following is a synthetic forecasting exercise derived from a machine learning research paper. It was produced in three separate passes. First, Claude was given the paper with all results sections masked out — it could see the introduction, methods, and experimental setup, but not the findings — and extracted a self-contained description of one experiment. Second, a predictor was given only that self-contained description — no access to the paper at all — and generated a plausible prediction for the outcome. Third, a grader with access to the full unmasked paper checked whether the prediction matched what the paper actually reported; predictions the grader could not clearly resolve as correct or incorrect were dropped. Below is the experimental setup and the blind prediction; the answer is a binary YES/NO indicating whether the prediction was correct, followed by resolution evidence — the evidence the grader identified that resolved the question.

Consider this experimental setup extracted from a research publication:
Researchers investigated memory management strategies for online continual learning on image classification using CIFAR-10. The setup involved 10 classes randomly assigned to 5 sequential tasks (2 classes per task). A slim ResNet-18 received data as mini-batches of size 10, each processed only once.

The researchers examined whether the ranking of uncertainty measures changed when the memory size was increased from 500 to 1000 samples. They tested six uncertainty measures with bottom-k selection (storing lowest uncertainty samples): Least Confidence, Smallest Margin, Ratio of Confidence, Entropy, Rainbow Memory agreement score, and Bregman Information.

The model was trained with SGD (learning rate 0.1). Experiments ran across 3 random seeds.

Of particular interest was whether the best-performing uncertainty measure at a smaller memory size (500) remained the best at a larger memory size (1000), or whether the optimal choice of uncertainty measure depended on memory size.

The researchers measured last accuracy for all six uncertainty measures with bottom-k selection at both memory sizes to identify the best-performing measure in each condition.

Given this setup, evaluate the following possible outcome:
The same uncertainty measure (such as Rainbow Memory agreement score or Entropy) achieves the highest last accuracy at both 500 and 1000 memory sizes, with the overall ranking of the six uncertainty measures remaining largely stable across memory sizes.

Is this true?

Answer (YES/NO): NO